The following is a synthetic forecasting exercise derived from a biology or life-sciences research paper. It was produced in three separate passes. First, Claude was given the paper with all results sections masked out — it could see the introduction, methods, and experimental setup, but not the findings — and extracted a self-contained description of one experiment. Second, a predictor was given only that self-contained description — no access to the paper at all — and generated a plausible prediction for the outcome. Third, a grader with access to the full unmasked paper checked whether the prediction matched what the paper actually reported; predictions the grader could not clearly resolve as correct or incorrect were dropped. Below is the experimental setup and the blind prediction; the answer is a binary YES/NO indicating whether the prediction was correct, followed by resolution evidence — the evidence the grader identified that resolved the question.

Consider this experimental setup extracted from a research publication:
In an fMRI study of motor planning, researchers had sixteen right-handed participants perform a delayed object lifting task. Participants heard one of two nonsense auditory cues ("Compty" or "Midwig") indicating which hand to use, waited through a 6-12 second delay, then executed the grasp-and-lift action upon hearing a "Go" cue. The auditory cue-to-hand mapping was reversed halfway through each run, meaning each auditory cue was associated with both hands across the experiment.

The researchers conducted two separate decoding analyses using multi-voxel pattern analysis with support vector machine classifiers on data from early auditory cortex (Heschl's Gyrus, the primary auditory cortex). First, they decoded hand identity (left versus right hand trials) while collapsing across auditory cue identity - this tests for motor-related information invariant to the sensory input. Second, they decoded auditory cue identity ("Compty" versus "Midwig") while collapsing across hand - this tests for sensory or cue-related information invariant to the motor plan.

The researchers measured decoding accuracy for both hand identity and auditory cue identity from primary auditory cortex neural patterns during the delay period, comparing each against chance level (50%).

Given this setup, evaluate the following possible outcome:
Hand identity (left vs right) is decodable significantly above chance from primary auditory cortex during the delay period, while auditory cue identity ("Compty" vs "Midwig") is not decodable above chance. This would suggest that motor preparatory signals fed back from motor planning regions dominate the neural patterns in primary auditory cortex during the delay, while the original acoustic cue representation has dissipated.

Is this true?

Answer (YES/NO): YES